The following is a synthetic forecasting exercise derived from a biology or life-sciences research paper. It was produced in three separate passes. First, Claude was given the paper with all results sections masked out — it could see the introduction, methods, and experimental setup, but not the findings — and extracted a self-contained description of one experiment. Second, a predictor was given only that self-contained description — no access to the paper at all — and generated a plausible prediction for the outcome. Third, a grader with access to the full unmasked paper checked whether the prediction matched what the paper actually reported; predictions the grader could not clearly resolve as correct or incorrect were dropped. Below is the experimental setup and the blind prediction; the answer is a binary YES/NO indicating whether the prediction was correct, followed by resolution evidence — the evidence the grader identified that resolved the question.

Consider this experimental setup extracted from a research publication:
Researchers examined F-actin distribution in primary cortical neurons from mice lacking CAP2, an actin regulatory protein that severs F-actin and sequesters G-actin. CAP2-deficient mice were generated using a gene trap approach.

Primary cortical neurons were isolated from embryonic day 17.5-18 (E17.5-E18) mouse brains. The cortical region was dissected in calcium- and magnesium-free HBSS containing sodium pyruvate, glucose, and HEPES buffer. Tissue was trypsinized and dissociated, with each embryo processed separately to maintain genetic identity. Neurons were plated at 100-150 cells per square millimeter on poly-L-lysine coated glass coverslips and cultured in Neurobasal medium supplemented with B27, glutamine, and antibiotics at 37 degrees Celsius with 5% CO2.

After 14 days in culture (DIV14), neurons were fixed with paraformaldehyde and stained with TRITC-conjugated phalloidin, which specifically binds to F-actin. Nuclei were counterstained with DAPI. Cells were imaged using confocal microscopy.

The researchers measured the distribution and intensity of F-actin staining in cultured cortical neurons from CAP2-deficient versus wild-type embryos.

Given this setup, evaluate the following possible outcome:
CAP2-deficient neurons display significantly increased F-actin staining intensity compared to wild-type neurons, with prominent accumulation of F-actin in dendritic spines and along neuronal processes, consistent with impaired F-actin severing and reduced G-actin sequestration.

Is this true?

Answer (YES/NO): NO